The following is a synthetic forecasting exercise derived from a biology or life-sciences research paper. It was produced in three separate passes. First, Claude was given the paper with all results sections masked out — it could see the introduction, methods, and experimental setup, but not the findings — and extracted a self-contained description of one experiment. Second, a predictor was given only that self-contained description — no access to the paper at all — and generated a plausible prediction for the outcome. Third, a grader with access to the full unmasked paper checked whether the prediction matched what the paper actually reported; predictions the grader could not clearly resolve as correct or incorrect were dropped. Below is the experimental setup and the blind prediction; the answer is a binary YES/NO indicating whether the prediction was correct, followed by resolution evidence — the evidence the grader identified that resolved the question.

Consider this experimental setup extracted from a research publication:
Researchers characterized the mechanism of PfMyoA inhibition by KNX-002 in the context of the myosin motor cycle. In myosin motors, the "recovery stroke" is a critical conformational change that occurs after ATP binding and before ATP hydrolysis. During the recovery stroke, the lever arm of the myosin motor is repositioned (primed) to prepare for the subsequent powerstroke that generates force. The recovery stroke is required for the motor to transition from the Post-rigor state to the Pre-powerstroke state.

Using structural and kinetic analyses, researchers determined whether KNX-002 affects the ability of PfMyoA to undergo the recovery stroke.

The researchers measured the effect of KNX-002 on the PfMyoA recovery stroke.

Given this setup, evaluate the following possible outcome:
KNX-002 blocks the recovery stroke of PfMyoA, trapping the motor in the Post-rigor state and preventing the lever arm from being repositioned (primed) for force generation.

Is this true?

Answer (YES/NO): YES